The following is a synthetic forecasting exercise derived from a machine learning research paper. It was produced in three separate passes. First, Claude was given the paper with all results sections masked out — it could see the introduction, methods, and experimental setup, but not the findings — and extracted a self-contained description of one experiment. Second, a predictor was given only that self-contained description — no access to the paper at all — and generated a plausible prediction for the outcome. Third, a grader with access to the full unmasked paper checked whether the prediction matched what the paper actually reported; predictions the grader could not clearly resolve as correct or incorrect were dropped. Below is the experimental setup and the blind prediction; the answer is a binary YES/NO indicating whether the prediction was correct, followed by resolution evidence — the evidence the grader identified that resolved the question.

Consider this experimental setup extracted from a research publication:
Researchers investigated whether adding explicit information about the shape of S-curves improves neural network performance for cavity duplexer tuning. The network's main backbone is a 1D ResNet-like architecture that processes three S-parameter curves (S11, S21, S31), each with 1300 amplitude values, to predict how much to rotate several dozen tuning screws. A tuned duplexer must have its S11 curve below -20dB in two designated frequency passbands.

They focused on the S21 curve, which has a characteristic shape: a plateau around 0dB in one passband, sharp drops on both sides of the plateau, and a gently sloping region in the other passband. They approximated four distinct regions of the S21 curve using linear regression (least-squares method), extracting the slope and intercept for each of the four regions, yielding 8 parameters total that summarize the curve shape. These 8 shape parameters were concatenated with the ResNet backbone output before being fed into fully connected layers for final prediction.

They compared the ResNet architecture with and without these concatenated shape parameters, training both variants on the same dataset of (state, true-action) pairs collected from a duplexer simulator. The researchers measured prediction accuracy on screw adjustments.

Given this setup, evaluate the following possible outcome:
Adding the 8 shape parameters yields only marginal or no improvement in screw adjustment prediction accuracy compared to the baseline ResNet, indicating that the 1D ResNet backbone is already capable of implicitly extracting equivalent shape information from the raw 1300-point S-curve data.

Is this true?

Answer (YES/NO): NO